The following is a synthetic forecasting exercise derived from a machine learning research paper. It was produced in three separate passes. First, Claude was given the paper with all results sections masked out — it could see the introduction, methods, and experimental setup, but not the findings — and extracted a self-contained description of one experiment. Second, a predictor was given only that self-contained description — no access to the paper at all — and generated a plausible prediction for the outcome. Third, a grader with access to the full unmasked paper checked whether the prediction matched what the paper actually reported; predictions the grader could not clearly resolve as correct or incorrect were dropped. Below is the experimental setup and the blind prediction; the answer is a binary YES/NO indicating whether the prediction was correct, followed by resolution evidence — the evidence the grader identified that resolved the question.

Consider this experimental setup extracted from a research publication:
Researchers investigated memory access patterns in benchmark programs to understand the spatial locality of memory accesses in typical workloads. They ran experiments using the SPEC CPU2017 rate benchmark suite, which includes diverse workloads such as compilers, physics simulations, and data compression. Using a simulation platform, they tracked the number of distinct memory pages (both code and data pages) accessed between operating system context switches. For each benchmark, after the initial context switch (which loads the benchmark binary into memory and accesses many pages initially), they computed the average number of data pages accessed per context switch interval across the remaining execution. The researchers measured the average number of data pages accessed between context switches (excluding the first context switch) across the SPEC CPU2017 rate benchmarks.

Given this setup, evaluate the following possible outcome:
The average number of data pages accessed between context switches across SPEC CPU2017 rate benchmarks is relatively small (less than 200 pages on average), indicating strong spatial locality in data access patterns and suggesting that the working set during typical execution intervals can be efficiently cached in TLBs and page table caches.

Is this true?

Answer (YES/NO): YES